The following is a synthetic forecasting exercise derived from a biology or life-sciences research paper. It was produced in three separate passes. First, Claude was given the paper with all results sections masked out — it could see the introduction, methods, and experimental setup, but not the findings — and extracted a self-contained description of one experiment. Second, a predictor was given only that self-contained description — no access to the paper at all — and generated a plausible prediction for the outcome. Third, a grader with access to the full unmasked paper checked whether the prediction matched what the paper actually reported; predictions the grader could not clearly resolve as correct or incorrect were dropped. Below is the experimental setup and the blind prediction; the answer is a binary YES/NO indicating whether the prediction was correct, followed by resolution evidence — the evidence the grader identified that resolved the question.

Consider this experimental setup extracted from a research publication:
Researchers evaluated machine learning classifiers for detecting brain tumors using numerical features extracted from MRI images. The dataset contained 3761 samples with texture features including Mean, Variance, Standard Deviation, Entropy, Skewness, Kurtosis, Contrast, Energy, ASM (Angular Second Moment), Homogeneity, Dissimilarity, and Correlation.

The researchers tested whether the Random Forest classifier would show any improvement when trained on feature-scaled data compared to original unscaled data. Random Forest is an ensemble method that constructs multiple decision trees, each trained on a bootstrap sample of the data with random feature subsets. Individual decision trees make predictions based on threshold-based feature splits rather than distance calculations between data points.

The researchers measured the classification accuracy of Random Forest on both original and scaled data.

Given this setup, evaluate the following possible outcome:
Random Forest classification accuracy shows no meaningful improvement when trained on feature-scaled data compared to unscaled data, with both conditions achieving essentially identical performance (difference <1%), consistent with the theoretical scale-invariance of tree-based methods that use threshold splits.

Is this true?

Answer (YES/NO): YES